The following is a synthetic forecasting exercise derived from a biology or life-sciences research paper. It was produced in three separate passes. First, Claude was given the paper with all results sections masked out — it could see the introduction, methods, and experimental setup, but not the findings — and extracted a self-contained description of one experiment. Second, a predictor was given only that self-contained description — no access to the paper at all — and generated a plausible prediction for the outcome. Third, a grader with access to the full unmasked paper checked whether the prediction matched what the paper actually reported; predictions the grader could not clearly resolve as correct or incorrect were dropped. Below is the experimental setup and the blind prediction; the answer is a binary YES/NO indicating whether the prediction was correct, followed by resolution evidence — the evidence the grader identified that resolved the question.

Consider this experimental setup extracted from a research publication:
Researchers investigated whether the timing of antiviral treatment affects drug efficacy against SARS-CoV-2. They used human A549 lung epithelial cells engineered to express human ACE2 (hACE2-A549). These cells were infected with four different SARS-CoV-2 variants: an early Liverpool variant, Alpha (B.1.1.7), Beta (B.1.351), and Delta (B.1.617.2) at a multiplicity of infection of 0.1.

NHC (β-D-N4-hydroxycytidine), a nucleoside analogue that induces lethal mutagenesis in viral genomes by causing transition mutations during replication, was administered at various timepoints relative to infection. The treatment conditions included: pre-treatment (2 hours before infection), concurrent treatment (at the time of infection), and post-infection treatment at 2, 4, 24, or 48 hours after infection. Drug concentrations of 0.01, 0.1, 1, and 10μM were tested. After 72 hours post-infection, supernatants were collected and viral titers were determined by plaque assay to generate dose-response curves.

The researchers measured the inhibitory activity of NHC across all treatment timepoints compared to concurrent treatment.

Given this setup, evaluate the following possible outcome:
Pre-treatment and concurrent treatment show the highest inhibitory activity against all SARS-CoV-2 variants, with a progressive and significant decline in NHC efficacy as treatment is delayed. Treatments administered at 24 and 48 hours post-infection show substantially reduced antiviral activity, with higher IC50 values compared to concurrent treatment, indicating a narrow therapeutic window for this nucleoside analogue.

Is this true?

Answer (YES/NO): NO